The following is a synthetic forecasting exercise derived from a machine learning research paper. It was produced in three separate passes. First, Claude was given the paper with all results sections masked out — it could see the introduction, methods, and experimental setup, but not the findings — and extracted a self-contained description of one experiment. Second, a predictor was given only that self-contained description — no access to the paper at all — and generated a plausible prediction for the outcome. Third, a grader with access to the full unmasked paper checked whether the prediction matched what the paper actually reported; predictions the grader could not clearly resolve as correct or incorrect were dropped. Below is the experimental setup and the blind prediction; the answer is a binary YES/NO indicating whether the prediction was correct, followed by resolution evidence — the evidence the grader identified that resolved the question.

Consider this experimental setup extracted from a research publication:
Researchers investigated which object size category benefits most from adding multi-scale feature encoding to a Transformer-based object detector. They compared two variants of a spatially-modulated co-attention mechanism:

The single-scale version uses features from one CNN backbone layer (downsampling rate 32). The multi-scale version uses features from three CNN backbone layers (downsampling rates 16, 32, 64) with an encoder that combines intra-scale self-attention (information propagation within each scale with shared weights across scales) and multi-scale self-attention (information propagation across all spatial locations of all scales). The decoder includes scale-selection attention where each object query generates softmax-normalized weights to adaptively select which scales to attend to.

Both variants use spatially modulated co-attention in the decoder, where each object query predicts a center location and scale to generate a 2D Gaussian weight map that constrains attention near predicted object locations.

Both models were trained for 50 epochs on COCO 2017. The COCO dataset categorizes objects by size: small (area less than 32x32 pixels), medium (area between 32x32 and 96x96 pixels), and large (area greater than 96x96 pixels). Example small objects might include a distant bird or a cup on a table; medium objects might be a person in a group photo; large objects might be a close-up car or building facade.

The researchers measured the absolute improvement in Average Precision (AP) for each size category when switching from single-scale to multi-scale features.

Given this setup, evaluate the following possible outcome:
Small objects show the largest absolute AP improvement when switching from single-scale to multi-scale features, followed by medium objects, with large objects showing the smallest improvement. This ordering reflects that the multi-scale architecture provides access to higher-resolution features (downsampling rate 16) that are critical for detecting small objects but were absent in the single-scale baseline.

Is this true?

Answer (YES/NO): NO